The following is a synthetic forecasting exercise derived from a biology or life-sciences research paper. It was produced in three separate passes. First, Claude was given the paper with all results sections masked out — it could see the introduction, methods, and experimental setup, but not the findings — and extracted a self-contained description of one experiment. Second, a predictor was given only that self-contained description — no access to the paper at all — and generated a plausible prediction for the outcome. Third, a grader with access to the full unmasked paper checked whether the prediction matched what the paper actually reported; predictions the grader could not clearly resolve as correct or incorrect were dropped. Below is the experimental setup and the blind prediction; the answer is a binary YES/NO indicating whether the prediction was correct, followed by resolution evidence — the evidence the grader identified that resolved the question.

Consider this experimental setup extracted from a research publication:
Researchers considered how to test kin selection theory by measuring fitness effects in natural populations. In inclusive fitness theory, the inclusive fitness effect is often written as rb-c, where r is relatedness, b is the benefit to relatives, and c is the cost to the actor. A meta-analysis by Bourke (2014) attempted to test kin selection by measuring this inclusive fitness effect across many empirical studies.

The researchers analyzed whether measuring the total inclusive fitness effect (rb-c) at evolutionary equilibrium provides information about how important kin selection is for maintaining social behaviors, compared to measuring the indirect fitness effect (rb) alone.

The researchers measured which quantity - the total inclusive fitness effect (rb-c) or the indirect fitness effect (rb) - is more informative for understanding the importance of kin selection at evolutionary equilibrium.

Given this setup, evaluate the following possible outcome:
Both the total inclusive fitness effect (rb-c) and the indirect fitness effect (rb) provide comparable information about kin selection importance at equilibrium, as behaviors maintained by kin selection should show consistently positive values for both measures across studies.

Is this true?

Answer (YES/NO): NO